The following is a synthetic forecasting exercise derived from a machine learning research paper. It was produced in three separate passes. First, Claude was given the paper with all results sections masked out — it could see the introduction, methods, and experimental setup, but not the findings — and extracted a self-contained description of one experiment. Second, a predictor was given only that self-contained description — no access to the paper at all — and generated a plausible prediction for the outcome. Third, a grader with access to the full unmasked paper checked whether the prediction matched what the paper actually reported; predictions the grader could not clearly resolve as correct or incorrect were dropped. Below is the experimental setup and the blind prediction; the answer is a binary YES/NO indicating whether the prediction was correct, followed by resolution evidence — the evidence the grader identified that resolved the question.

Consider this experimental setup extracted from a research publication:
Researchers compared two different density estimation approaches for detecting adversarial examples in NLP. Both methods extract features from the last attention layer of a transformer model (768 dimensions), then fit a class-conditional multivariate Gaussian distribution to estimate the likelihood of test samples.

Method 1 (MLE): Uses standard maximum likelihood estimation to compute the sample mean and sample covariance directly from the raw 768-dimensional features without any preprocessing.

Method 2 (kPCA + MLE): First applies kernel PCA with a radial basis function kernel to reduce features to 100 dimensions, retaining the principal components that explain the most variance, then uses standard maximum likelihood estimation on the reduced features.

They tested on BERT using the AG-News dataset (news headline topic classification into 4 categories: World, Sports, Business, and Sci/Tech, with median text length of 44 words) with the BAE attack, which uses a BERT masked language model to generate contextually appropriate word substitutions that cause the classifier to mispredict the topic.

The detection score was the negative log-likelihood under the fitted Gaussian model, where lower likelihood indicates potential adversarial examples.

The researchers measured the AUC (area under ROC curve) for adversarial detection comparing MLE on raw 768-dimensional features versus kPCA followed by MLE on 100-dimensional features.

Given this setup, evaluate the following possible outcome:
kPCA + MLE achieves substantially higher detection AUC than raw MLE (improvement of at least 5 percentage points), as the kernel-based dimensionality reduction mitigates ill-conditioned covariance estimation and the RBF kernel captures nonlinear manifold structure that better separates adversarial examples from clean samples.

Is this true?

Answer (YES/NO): NO